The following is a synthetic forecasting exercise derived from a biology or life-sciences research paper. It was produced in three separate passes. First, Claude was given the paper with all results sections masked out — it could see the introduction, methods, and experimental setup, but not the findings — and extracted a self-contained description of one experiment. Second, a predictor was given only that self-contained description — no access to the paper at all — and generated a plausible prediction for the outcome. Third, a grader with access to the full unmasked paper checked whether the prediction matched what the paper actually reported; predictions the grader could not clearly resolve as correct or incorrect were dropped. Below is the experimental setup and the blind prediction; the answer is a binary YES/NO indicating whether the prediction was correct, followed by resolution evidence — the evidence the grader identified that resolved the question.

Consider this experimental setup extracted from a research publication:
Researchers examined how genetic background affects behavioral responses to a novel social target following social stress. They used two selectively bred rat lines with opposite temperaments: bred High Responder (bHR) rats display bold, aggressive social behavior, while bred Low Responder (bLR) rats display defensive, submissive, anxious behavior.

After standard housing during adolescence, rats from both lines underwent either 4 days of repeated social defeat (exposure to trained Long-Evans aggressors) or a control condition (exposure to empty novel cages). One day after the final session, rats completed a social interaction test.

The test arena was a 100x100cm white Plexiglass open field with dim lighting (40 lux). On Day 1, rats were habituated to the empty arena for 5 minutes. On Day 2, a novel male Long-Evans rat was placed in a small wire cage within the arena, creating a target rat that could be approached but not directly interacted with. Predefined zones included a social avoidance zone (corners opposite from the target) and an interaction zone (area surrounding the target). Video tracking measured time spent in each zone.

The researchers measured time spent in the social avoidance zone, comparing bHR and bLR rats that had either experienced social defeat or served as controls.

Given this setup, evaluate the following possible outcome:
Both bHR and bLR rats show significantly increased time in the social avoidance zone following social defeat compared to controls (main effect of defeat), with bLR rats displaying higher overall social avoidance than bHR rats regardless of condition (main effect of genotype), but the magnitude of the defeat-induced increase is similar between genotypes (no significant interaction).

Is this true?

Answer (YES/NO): NO